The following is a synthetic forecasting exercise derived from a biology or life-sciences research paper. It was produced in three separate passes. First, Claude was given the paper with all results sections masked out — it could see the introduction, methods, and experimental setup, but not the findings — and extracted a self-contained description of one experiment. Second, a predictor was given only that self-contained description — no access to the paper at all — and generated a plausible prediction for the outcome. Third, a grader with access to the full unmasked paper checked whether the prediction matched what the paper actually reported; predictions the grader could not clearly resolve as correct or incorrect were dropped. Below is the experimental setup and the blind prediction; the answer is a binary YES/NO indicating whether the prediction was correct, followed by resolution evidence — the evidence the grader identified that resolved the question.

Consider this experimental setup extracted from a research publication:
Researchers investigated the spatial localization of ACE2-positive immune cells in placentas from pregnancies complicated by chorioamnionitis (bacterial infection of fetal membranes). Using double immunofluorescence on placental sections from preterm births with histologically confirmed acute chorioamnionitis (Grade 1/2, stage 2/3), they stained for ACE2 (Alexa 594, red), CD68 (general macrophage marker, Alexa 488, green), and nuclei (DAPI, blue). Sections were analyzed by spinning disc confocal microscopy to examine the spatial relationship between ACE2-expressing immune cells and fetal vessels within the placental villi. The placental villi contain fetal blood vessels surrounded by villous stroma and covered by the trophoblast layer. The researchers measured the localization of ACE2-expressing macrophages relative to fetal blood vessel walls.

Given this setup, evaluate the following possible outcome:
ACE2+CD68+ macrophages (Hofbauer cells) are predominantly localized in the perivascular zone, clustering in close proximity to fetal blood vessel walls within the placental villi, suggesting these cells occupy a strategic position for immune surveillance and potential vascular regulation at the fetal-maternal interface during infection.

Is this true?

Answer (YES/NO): NO